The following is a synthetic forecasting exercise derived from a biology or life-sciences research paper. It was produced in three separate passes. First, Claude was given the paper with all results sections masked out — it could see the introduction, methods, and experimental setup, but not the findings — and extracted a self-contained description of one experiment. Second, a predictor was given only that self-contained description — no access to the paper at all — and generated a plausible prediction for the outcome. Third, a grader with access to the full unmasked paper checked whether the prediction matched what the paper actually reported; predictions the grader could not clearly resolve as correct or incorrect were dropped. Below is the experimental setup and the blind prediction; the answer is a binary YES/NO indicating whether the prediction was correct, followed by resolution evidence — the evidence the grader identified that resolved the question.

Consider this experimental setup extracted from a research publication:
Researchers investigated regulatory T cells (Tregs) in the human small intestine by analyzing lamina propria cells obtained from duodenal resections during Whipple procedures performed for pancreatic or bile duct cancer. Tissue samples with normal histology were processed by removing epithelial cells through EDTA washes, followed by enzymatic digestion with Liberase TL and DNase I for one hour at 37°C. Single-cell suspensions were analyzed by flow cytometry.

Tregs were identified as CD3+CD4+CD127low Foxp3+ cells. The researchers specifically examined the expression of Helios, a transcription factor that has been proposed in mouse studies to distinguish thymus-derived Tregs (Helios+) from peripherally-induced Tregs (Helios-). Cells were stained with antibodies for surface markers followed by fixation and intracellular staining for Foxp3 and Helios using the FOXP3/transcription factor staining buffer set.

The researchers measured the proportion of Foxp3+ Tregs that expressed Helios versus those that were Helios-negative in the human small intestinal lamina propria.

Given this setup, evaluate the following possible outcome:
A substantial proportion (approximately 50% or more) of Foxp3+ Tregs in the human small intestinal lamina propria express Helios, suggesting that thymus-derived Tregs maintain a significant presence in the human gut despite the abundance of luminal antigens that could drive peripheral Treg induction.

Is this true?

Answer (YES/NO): YES